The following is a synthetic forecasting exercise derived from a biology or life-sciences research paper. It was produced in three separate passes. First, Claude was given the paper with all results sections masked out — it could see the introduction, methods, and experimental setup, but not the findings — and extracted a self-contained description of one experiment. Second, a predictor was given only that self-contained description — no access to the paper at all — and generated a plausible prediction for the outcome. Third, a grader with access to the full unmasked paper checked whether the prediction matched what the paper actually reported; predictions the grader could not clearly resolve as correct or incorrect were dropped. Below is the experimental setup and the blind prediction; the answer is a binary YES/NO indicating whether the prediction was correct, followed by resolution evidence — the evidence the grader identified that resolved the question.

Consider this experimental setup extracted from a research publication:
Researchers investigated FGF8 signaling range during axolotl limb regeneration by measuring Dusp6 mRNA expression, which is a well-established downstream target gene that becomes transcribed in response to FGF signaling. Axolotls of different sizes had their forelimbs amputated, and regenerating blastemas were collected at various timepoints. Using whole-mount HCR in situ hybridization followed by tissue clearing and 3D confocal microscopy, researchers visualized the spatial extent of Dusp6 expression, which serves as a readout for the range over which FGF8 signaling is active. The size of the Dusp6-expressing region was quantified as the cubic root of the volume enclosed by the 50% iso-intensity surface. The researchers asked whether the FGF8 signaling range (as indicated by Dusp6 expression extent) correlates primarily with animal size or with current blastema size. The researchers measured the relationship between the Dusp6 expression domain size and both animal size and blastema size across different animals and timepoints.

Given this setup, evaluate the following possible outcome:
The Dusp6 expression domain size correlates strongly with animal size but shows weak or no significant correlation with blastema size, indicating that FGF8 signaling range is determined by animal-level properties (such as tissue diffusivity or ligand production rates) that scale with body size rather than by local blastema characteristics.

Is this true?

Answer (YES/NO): NO